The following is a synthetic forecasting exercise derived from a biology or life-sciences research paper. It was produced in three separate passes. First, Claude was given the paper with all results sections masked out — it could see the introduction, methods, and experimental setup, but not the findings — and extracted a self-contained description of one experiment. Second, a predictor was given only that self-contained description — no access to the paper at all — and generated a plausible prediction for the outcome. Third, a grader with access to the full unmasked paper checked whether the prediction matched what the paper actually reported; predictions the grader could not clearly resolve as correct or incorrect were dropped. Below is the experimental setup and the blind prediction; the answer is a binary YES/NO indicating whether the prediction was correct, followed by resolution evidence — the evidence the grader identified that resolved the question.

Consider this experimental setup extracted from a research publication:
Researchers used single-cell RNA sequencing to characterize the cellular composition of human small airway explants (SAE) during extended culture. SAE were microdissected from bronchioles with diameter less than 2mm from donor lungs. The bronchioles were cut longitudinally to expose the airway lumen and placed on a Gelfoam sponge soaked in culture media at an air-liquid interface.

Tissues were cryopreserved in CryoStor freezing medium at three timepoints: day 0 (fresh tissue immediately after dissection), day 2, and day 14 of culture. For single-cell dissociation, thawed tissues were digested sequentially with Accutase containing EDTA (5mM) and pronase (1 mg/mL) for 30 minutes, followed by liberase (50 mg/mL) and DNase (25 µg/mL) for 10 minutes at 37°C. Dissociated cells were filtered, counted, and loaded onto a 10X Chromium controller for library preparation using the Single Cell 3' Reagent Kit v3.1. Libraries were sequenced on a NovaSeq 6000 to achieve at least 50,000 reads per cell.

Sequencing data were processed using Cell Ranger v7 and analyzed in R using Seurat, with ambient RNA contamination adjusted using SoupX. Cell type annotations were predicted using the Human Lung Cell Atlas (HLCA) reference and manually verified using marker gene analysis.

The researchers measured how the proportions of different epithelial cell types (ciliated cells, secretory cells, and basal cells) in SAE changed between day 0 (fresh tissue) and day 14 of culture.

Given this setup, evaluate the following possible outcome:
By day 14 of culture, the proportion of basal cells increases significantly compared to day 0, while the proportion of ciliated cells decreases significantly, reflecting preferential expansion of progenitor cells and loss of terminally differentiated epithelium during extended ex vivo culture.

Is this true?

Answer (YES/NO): NO